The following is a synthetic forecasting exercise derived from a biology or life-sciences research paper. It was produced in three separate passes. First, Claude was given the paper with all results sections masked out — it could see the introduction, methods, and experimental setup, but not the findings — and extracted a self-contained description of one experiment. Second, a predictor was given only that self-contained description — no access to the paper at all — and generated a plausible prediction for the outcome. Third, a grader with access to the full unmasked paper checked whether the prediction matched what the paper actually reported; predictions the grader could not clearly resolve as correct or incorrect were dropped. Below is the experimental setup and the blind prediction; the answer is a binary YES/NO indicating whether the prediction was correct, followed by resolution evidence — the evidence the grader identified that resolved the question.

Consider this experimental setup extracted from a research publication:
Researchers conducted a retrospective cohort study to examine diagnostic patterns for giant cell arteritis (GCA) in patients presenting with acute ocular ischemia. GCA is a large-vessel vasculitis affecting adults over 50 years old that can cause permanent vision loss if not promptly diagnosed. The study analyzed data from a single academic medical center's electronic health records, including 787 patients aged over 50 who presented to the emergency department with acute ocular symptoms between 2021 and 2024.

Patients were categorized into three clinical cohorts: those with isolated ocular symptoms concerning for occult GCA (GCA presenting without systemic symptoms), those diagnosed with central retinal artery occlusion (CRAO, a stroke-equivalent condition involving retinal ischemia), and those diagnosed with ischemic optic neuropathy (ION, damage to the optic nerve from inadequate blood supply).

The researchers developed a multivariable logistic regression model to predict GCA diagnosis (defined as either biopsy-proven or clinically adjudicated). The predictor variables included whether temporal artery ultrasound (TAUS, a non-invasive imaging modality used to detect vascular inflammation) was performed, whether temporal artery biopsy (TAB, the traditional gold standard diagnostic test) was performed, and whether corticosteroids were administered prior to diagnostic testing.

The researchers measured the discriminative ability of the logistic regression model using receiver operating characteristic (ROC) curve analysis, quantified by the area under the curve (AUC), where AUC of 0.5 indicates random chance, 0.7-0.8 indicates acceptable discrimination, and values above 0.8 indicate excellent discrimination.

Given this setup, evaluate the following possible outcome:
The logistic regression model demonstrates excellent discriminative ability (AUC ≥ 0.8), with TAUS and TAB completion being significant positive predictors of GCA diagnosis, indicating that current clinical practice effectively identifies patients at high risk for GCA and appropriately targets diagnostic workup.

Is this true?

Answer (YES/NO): NO